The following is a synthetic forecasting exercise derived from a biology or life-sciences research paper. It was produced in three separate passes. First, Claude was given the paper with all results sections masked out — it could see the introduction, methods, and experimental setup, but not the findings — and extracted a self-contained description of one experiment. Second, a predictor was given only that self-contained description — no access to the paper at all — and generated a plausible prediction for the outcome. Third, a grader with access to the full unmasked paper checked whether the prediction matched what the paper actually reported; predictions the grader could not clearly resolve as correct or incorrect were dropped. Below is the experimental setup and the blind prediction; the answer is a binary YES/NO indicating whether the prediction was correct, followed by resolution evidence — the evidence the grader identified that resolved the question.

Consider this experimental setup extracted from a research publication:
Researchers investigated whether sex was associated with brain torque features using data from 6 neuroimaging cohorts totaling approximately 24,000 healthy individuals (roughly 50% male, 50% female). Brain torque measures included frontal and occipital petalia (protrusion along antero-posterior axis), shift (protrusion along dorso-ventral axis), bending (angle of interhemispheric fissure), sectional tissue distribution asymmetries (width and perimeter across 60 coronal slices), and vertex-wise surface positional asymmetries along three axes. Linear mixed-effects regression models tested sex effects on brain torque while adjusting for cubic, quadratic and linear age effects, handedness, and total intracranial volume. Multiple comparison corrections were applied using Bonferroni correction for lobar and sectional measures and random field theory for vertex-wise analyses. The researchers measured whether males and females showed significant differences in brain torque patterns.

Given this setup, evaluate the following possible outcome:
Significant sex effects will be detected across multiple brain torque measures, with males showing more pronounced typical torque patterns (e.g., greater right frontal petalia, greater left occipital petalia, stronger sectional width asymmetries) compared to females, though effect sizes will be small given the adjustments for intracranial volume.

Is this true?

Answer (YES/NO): NO